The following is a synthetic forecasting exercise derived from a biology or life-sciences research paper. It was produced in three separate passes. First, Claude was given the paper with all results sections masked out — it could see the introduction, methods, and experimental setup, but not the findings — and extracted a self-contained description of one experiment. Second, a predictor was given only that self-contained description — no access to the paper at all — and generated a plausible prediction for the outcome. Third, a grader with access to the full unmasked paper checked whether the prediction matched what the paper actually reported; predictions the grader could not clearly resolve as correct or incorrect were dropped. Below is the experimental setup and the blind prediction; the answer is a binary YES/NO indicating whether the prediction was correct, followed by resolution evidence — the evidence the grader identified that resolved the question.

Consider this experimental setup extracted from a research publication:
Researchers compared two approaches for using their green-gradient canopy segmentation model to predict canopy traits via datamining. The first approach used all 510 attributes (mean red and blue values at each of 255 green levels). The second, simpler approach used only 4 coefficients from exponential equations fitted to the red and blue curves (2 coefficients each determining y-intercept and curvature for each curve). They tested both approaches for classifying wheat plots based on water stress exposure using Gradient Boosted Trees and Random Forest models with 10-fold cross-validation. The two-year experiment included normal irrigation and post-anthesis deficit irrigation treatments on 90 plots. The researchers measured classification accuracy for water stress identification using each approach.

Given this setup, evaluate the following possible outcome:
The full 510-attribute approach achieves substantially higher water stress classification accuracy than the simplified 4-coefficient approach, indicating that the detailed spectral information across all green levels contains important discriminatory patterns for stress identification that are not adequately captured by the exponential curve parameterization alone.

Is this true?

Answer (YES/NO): YES